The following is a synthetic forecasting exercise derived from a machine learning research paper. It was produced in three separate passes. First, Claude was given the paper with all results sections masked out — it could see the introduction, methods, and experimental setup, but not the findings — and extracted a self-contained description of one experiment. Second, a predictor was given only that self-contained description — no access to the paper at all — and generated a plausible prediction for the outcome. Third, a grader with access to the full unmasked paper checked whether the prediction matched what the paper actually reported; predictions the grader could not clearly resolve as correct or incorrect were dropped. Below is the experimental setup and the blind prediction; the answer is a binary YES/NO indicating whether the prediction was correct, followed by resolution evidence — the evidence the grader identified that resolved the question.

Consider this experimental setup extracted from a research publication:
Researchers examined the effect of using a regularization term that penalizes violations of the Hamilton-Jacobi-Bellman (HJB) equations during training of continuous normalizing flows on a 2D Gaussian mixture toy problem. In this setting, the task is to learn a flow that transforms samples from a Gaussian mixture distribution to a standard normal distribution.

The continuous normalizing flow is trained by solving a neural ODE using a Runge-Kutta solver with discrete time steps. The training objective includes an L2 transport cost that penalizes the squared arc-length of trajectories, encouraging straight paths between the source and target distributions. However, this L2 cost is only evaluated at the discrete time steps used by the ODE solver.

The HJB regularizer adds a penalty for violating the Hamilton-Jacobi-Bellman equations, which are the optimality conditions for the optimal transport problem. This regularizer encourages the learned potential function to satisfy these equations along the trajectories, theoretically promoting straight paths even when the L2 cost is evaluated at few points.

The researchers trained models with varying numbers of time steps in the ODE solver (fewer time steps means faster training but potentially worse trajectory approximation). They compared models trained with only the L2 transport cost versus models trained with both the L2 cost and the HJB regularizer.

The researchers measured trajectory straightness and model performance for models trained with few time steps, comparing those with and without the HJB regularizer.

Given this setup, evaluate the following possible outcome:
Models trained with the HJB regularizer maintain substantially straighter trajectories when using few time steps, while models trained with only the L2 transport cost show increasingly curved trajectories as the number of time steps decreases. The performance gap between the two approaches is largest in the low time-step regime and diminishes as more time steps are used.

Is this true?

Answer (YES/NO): YES